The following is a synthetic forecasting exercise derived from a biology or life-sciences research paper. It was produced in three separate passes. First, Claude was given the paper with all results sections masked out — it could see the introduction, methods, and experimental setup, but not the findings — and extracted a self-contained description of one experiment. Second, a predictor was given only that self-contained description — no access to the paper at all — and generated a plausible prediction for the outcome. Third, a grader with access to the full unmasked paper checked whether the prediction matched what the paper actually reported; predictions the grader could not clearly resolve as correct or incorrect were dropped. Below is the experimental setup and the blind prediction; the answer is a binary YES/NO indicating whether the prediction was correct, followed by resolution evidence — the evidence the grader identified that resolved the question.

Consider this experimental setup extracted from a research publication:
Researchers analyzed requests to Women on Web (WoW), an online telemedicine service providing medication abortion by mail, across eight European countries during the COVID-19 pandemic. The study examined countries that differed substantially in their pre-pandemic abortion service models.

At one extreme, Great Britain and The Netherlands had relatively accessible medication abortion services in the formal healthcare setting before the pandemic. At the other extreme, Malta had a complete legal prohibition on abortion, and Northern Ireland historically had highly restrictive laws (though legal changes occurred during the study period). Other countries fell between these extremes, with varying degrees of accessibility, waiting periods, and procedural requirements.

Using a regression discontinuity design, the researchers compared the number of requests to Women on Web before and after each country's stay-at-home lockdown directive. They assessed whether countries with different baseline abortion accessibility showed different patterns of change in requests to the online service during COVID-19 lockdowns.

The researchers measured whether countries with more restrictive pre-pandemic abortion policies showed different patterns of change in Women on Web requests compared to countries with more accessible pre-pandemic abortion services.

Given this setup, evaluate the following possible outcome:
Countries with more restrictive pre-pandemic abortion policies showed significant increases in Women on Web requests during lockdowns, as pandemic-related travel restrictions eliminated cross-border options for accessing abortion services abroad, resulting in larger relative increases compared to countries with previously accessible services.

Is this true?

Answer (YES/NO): YES